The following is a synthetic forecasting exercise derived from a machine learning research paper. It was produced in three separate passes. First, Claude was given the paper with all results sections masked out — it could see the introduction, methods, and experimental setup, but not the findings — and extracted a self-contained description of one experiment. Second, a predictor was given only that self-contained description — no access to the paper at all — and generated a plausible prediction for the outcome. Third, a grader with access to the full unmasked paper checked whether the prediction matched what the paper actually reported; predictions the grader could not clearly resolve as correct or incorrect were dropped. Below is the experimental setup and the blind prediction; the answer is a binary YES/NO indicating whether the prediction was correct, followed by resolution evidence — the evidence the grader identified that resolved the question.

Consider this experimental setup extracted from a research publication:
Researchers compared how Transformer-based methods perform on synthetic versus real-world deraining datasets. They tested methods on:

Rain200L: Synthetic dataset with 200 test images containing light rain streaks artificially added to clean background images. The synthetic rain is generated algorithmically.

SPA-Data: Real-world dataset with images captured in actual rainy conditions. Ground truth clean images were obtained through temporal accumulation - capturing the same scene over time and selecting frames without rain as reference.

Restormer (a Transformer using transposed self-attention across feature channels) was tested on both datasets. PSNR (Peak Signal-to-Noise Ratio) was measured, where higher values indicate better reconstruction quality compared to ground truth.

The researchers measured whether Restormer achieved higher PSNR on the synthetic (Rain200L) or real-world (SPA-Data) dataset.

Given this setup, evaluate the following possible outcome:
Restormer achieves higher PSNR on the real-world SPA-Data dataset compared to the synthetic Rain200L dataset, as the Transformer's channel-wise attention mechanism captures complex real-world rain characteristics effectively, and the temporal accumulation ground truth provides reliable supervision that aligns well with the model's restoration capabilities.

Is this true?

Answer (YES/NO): YES